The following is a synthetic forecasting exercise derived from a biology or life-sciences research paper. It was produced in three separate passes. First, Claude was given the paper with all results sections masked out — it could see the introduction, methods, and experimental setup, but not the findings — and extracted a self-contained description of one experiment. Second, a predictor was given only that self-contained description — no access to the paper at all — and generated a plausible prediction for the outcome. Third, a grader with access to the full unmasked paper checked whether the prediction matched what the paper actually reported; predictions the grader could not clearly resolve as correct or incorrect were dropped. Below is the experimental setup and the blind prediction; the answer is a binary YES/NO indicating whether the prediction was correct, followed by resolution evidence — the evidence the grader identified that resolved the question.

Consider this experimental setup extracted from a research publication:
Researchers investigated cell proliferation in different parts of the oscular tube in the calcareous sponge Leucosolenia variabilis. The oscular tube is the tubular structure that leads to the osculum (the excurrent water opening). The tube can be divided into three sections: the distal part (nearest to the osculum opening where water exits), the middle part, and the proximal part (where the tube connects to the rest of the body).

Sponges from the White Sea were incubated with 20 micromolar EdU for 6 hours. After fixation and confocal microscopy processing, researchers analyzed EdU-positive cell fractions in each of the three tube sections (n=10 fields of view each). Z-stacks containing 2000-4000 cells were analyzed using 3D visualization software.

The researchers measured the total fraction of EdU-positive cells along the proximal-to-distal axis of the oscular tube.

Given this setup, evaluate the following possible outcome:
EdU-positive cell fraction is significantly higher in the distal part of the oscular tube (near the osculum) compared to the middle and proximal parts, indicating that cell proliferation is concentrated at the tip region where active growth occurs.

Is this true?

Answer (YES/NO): NO